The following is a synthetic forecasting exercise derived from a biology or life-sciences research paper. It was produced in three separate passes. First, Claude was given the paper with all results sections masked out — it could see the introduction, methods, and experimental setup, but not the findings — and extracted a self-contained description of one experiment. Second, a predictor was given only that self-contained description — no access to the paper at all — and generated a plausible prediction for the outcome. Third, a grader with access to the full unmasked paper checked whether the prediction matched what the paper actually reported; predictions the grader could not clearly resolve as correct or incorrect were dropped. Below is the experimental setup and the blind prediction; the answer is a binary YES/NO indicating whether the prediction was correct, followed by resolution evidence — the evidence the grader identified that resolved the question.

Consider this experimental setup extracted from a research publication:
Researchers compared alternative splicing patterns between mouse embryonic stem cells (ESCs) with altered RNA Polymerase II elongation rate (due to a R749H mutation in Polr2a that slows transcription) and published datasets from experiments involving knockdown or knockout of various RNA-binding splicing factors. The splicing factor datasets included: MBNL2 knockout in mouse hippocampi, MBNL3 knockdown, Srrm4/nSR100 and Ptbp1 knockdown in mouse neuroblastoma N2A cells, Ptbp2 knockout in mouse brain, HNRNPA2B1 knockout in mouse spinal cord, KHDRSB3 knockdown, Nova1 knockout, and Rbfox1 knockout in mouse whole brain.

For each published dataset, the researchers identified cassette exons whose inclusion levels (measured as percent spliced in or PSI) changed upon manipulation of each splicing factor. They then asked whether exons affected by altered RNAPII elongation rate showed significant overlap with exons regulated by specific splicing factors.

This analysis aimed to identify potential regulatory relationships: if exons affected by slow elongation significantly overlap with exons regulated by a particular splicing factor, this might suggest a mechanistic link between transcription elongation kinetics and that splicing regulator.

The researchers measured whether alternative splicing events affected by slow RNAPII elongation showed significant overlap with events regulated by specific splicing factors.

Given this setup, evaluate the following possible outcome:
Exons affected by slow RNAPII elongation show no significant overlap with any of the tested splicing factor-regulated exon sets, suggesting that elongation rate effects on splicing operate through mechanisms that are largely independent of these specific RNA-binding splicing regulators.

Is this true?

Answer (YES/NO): NO